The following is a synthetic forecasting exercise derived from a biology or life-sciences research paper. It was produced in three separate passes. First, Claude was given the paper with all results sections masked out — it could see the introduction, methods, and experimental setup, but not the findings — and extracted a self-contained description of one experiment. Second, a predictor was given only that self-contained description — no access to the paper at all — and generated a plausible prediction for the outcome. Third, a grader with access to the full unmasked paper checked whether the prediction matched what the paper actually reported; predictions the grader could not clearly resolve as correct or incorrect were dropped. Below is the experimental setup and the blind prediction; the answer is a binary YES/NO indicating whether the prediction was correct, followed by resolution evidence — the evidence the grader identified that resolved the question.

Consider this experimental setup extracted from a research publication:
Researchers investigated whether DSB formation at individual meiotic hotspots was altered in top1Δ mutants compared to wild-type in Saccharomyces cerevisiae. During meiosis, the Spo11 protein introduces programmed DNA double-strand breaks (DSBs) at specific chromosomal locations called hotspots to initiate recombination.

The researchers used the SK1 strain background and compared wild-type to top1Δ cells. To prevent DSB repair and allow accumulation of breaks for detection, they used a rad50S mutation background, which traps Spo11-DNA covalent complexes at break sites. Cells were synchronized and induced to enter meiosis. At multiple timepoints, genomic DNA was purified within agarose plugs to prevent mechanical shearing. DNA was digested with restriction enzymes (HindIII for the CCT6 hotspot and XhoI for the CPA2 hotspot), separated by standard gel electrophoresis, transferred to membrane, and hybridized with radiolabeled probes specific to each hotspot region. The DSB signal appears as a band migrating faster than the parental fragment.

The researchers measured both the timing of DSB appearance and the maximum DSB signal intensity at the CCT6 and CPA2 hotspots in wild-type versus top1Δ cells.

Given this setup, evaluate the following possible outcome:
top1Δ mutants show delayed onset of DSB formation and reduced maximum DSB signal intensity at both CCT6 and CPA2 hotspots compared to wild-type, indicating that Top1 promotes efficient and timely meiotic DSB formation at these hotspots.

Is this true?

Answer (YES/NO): NO